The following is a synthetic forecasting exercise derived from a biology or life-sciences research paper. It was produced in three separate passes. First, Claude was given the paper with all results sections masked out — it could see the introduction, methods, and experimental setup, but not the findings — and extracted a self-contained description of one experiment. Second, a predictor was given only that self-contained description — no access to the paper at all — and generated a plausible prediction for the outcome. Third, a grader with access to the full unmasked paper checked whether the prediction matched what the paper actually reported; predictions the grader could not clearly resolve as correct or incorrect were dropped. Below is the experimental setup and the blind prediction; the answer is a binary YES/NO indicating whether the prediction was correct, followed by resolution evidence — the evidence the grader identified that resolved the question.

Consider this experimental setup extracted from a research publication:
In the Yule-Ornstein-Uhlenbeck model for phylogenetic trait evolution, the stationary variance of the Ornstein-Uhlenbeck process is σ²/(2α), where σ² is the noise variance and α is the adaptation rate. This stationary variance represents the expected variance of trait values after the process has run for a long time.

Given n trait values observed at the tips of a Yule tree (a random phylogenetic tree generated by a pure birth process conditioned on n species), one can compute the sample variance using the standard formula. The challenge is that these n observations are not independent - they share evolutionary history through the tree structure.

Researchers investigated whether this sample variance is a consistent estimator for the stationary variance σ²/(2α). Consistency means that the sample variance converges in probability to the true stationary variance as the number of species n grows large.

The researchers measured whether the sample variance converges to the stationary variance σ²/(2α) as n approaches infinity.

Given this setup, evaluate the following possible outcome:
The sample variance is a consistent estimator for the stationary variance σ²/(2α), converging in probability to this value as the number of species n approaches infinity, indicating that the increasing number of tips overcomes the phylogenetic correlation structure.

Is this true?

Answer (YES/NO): YES